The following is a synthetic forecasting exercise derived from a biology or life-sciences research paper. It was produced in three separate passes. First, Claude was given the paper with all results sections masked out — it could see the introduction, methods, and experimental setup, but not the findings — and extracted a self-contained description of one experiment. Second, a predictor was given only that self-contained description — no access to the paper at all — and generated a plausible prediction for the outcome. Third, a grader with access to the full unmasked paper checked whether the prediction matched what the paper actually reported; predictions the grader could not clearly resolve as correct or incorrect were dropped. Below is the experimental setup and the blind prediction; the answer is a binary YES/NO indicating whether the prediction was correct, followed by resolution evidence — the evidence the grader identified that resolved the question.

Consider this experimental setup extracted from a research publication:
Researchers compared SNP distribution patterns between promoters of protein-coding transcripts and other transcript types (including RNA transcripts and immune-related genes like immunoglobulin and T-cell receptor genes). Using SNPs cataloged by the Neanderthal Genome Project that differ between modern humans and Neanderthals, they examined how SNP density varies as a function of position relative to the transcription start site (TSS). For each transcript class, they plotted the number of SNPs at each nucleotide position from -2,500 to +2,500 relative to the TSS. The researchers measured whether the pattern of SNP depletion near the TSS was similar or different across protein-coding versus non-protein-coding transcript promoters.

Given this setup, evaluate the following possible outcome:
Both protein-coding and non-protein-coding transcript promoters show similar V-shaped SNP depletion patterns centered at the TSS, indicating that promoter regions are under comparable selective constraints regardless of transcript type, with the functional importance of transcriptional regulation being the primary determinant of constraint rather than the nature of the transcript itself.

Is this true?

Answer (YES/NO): NO